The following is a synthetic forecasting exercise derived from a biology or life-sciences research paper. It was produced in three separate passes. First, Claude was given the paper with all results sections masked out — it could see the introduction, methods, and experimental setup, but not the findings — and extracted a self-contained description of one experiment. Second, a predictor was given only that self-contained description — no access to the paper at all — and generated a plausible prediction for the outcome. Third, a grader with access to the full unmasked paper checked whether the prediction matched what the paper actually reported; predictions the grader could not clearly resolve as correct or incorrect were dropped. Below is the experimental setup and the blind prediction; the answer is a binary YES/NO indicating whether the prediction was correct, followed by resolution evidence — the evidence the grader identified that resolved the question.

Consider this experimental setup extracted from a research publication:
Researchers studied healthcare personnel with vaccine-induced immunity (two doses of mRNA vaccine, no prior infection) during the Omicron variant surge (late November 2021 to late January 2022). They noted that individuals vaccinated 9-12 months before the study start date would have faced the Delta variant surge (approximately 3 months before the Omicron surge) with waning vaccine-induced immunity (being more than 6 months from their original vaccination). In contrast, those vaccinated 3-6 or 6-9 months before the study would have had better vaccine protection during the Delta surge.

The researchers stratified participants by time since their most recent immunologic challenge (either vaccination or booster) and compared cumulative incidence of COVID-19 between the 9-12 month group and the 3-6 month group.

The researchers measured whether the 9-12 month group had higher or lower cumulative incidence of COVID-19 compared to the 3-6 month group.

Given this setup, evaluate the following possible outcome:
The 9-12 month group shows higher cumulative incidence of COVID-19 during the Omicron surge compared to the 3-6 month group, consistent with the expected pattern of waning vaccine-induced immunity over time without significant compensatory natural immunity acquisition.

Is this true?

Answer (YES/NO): NO